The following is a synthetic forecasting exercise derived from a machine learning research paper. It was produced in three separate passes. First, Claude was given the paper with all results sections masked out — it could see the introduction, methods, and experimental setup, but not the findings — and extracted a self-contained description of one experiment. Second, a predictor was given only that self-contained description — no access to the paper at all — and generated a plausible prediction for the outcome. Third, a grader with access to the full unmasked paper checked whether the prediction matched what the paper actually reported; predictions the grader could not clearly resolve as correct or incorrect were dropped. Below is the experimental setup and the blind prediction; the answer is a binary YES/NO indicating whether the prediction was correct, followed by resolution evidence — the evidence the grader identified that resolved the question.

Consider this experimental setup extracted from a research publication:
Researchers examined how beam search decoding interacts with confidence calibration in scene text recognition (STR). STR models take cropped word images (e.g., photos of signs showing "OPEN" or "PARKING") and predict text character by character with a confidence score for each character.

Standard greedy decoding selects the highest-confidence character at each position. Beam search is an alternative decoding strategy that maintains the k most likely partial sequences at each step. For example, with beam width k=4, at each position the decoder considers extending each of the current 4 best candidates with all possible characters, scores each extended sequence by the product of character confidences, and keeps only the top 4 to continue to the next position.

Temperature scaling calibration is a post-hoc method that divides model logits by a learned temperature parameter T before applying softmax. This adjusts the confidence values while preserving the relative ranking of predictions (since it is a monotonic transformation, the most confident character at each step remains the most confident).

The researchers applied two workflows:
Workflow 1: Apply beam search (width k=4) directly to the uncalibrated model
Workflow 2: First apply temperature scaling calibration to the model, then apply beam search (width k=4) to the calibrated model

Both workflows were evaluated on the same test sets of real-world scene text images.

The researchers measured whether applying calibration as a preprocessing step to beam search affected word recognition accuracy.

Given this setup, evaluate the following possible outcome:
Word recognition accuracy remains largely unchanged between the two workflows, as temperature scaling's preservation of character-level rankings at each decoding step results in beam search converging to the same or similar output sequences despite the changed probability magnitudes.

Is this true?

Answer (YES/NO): NO